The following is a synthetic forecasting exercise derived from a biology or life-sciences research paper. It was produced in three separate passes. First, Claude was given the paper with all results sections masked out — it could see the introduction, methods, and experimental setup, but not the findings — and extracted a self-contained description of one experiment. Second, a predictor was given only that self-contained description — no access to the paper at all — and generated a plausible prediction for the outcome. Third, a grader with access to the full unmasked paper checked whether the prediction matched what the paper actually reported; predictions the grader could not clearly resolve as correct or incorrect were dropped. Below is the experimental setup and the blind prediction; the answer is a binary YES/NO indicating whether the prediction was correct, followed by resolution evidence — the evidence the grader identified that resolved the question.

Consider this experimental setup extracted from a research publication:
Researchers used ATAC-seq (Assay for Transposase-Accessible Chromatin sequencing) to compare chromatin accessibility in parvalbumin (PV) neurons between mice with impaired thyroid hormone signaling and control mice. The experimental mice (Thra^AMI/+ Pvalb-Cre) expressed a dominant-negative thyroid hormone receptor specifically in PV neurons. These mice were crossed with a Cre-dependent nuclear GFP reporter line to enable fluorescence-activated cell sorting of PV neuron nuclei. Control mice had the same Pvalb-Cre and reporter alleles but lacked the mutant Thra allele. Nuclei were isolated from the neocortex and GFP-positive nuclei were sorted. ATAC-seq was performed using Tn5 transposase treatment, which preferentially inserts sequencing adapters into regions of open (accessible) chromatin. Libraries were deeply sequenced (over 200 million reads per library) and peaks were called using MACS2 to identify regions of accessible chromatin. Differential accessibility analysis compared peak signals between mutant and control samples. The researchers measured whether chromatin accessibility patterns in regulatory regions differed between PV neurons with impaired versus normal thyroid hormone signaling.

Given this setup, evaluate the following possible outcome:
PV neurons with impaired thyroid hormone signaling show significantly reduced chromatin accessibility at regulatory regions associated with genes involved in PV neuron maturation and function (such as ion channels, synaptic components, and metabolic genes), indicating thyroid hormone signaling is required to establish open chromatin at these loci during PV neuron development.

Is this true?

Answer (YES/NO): NO